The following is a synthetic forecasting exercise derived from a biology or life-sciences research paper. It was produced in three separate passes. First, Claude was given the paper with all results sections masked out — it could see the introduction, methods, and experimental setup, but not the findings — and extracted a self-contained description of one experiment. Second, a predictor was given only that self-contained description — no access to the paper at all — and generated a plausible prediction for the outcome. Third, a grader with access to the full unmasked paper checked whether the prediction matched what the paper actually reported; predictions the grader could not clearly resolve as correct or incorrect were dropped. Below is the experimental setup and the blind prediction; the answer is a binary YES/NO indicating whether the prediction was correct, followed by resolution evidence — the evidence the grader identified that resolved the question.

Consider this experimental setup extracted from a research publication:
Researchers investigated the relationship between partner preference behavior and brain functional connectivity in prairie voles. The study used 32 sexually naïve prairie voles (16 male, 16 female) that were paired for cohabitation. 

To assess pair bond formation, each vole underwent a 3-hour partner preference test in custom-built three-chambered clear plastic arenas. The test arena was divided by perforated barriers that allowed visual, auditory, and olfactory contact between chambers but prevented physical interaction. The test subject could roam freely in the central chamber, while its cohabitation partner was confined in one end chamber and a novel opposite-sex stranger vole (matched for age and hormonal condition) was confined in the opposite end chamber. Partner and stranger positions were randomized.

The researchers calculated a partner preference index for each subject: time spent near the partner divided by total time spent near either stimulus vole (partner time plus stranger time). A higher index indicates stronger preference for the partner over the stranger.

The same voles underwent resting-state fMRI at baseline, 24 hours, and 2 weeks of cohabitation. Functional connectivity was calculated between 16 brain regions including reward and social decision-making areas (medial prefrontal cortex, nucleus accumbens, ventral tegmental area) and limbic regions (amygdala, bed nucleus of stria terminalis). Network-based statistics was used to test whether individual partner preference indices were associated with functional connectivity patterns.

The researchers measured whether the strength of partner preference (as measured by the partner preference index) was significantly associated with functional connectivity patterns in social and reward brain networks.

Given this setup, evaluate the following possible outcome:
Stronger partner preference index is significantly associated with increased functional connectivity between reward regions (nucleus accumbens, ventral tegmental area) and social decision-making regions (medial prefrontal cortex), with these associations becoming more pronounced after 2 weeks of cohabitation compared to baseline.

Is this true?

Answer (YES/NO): NO